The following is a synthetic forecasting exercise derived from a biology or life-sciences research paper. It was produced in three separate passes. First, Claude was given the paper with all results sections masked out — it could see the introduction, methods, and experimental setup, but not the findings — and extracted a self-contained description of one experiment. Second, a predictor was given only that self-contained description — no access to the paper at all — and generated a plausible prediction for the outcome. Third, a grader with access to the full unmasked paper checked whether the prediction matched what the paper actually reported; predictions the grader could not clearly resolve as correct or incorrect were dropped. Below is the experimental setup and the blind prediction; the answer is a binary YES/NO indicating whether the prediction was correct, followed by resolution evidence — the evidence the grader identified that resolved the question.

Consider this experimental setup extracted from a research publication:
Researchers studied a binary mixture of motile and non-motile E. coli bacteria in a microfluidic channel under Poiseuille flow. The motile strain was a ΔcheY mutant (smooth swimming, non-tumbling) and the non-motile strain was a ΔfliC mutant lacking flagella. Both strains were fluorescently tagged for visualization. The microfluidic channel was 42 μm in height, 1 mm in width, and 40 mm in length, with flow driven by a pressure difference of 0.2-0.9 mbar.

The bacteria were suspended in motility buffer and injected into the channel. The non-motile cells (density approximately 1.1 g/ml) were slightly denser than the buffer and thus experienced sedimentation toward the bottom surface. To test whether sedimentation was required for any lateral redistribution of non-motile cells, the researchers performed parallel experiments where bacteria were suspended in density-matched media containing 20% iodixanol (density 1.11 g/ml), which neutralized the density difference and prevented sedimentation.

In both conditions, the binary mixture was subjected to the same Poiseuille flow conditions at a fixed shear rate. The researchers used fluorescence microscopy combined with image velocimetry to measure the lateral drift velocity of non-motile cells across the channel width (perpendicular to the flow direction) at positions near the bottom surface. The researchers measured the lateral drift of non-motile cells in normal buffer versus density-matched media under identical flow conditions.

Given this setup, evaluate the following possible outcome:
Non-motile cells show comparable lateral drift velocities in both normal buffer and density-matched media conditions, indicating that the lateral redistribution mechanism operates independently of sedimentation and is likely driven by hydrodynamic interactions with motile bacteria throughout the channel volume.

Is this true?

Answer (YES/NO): NO